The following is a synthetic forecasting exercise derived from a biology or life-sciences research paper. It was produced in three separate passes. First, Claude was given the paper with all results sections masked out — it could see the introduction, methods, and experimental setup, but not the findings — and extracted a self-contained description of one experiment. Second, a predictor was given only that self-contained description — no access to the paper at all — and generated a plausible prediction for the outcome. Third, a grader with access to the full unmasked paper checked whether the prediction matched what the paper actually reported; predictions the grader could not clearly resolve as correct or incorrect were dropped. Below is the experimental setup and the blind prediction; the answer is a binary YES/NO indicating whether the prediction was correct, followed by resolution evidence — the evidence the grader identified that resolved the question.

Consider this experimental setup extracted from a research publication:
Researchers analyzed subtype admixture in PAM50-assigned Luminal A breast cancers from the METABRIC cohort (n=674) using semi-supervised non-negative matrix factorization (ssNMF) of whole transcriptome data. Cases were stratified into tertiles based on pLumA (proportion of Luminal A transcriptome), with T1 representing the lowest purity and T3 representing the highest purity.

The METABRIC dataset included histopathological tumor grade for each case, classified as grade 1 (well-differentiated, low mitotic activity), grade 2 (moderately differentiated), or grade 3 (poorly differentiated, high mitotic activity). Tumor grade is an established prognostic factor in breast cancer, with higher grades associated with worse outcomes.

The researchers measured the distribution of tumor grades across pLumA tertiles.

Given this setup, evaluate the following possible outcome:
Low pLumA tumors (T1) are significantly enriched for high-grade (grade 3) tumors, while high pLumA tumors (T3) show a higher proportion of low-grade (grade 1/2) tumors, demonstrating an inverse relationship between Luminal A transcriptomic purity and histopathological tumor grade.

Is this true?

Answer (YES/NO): YES